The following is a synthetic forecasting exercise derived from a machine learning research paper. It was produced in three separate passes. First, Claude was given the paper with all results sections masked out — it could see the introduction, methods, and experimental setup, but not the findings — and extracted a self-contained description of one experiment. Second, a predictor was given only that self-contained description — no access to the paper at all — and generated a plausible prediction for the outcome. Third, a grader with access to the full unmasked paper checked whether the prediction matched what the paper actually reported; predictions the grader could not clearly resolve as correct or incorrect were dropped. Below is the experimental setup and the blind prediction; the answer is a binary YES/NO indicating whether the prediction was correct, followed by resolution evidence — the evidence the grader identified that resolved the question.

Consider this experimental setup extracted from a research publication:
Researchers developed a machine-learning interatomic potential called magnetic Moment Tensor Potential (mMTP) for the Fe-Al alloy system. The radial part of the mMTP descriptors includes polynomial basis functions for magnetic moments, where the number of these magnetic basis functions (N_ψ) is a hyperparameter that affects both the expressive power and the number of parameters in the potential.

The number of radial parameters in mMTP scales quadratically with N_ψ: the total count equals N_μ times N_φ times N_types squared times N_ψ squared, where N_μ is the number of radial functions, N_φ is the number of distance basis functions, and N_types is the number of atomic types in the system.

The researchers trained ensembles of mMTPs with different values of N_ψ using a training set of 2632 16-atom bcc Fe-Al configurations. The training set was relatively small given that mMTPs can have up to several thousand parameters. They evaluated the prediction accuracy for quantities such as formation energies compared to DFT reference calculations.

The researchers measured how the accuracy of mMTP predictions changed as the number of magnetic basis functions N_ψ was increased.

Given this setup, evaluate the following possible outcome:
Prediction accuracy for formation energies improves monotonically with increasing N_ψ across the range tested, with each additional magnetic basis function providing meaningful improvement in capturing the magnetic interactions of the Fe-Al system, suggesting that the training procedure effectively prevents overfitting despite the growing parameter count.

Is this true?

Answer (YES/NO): NO